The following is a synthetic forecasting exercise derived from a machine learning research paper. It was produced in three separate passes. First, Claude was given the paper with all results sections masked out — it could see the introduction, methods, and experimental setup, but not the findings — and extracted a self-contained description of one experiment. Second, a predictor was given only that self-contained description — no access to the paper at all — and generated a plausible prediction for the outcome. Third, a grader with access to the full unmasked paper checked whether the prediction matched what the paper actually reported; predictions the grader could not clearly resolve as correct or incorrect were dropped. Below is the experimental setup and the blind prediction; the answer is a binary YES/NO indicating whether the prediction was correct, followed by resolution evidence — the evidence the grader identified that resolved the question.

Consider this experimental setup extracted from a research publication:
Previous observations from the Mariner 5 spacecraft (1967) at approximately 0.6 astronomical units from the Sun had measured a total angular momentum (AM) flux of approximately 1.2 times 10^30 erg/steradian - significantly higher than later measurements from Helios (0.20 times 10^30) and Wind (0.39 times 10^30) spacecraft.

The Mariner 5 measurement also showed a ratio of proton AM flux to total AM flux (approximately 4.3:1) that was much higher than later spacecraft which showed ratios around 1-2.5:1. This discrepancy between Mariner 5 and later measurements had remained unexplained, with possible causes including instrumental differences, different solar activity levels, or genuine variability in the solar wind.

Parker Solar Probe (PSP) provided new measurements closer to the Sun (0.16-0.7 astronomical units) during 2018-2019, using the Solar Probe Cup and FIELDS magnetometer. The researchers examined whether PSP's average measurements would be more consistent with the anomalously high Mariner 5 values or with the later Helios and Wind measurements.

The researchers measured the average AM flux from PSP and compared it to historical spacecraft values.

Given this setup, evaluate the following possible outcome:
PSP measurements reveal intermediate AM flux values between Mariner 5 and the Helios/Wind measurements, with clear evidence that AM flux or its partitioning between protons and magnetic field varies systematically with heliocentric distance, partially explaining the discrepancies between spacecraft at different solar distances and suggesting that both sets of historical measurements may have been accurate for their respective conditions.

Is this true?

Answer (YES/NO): NO